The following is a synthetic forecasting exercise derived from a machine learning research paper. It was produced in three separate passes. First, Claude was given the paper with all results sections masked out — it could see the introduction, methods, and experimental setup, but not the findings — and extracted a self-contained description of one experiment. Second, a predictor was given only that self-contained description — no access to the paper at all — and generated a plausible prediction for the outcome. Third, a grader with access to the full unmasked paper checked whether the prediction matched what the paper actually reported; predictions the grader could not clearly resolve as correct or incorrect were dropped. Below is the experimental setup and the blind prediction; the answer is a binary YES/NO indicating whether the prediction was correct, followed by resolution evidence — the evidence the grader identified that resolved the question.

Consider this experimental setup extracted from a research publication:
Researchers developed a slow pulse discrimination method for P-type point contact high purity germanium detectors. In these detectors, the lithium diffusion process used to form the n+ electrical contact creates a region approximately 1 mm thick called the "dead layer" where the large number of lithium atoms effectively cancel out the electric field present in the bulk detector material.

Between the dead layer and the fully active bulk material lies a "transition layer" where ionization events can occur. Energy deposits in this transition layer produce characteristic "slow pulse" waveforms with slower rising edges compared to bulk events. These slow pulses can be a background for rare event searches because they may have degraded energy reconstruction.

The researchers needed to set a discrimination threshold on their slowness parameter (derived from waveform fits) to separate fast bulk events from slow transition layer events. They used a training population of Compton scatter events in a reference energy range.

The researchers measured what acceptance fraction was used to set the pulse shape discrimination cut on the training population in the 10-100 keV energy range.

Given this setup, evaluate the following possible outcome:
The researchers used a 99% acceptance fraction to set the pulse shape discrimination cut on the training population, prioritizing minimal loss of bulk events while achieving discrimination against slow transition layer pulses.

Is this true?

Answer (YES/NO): NO